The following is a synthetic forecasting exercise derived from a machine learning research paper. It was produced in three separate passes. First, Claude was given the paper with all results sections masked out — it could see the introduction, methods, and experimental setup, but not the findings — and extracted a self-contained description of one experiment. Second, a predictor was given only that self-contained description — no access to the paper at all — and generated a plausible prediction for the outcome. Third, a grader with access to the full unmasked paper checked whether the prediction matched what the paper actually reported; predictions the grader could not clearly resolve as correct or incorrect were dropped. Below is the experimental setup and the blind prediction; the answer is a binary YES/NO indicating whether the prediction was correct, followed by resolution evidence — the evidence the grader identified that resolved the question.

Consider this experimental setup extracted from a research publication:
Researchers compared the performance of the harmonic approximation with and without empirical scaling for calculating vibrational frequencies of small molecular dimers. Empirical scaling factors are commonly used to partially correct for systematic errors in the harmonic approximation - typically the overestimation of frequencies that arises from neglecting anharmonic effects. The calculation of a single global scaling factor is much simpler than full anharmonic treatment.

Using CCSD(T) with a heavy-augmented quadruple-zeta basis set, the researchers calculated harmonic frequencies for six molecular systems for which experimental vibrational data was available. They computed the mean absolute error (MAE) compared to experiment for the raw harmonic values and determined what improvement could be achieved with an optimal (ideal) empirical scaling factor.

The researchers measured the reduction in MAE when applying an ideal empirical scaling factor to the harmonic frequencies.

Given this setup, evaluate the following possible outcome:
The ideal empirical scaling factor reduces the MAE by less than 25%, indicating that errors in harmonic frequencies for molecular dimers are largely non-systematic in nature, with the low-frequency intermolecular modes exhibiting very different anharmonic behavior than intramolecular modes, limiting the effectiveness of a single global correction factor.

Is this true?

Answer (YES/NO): NO